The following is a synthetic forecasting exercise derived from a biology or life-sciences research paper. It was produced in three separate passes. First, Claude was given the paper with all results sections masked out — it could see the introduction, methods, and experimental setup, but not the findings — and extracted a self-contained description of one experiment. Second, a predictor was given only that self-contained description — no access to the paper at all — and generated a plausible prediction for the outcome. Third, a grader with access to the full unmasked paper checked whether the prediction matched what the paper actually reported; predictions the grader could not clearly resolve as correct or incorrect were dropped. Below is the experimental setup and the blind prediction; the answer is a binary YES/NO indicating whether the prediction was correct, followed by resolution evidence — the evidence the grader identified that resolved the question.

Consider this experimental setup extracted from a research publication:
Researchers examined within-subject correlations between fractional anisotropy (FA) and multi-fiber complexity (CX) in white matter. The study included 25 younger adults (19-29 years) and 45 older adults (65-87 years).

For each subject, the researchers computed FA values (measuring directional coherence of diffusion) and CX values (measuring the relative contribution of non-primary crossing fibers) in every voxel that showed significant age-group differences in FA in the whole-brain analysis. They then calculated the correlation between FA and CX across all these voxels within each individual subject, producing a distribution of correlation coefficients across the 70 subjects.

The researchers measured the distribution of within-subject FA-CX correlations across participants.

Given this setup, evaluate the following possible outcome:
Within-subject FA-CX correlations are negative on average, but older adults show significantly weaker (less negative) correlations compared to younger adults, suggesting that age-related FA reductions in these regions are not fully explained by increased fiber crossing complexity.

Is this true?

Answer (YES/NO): NO